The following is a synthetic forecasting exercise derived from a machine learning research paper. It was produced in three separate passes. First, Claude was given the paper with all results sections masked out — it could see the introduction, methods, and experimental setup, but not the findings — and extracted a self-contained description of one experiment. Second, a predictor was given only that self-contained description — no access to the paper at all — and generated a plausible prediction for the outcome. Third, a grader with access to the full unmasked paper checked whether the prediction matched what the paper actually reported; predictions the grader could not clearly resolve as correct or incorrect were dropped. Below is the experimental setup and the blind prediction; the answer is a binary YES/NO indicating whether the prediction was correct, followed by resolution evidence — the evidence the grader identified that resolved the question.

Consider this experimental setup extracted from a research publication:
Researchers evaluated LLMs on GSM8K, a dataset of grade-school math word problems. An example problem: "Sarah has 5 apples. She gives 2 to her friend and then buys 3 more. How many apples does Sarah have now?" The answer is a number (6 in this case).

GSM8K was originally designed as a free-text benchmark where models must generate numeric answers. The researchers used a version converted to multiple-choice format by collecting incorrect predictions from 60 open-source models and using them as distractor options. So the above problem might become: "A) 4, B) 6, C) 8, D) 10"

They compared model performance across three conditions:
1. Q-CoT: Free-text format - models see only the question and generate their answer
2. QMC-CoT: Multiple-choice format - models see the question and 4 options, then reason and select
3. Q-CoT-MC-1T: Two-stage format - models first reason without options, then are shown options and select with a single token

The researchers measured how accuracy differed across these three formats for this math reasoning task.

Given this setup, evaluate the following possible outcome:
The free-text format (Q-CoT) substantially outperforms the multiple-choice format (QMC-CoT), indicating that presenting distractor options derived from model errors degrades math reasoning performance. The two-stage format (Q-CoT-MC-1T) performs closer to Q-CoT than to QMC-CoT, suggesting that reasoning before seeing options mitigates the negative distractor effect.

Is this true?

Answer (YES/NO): NO